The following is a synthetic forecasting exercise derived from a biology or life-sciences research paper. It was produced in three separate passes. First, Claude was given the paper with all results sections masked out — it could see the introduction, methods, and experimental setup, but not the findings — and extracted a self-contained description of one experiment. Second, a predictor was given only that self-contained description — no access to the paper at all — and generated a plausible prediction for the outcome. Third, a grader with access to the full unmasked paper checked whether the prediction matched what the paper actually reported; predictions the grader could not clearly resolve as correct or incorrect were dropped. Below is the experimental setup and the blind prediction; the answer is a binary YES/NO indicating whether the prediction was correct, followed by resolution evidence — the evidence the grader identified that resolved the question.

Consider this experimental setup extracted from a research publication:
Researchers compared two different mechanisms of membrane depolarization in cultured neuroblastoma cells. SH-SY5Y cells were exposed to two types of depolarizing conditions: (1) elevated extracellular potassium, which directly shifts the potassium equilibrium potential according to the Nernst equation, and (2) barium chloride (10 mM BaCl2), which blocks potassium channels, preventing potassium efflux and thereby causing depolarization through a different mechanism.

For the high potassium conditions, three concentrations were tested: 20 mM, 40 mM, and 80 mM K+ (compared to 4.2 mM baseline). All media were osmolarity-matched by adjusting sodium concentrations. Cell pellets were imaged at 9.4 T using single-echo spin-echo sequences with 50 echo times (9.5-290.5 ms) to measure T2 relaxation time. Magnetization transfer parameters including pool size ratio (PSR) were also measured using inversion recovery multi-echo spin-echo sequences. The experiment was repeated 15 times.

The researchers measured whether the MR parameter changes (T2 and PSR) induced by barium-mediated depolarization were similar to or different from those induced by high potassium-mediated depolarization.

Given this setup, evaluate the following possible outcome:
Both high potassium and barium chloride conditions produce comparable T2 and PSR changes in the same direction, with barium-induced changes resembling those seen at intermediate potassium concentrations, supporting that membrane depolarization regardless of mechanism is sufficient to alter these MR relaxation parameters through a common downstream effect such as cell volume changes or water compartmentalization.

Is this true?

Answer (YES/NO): YES